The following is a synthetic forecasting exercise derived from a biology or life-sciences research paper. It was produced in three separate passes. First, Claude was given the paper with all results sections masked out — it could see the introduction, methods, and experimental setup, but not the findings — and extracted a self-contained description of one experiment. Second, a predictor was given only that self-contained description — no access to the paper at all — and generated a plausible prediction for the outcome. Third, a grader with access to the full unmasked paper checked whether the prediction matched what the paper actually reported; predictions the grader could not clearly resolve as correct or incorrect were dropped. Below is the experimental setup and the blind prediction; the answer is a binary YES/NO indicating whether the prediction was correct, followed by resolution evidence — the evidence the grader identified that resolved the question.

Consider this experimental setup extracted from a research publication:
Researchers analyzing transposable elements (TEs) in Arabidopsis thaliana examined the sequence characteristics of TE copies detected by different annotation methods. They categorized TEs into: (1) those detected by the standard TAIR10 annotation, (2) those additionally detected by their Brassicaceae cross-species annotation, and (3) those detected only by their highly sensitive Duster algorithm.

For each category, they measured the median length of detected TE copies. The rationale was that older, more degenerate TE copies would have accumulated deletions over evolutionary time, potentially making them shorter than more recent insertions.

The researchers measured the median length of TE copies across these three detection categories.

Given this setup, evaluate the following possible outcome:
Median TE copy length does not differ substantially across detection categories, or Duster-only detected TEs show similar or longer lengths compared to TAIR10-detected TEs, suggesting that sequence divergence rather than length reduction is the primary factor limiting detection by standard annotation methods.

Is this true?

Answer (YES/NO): NO